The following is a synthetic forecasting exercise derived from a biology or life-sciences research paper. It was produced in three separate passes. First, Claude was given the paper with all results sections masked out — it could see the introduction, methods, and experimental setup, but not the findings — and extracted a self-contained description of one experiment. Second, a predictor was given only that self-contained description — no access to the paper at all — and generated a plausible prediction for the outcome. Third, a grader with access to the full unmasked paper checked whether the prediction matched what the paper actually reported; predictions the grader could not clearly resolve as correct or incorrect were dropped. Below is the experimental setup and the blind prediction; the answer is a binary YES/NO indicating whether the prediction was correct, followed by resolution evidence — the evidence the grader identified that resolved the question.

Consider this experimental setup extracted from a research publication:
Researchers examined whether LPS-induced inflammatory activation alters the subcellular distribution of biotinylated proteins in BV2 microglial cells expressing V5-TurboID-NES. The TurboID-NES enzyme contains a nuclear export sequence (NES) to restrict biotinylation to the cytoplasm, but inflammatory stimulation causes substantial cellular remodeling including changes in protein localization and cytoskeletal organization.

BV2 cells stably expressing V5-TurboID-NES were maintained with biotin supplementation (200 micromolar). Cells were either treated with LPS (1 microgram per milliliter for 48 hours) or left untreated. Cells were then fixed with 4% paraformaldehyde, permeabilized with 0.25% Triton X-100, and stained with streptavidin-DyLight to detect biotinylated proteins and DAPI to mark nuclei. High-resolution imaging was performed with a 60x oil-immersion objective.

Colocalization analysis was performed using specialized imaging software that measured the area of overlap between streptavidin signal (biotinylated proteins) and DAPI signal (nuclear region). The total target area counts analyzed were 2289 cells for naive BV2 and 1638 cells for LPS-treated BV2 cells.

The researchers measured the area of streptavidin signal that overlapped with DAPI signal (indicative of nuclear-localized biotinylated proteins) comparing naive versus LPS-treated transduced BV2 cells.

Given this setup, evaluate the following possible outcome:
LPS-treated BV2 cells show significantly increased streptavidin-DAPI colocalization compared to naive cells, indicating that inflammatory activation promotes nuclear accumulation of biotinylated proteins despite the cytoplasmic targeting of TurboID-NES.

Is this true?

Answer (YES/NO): NO